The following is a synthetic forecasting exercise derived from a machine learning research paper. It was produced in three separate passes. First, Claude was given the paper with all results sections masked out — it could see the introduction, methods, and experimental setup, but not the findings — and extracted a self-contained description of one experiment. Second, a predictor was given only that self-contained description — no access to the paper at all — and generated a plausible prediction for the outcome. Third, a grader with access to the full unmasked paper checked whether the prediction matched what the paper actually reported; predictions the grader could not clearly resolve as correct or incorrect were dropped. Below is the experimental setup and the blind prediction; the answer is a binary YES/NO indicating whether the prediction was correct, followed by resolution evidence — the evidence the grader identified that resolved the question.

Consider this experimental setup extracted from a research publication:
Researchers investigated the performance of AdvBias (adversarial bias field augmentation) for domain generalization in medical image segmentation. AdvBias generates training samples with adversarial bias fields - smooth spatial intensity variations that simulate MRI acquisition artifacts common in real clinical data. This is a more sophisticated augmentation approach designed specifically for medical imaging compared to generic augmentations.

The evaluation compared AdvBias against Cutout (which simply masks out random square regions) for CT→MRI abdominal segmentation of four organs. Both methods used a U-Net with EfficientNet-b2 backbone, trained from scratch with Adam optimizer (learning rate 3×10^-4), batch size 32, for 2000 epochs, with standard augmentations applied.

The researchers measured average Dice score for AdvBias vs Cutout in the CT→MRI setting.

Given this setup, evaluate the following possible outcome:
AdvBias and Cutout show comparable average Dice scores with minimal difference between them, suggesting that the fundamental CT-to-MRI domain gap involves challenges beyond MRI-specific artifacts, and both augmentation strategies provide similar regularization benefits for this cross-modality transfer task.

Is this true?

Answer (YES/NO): YES